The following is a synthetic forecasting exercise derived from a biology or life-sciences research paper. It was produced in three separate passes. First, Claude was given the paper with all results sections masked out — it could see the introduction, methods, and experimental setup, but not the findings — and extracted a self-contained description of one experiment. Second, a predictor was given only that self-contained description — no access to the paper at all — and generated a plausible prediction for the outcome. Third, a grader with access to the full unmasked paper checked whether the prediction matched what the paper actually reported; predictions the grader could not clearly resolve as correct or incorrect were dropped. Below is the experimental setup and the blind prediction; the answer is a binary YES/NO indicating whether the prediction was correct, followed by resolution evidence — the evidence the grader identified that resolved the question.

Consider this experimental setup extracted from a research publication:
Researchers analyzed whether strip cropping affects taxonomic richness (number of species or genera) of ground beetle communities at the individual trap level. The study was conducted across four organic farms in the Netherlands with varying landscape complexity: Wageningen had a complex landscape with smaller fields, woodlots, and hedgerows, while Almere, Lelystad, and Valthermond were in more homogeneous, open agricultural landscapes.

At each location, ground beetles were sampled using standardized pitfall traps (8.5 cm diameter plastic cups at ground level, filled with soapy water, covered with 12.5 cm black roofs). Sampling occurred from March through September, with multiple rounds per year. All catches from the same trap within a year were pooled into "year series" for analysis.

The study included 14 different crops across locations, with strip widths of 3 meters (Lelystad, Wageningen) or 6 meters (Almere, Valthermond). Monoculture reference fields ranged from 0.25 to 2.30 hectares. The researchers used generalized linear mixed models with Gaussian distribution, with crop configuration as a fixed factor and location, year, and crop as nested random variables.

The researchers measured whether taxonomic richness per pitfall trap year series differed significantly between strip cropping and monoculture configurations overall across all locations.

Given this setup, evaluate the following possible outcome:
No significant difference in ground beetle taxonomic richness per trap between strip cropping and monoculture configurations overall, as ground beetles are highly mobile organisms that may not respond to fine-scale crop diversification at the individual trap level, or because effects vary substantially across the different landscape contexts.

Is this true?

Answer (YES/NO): YES